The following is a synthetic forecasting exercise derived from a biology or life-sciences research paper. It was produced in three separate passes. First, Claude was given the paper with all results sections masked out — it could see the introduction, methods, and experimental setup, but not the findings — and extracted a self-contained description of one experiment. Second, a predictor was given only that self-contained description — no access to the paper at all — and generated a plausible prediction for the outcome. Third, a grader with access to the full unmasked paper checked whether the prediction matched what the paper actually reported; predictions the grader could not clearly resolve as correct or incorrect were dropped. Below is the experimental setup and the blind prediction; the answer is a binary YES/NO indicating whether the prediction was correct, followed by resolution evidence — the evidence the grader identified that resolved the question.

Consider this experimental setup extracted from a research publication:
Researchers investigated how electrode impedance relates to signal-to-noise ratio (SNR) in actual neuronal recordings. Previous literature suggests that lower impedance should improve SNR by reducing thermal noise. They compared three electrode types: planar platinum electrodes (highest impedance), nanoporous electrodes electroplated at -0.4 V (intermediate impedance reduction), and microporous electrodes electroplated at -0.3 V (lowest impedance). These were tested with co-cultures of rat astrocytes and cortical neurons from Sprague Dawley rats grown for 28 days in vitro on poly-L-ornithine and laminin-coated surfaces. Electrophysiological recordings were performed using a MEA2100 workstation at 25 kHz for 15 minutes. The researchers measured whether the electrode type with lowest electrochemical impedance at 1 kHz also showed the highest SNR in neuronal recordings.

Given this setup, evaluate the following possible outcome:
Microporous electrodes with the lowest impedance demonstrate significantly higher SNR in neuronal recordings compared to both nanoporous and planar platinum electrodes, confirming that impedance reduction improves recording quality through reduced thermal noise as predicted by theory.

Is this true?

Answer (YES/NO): YES